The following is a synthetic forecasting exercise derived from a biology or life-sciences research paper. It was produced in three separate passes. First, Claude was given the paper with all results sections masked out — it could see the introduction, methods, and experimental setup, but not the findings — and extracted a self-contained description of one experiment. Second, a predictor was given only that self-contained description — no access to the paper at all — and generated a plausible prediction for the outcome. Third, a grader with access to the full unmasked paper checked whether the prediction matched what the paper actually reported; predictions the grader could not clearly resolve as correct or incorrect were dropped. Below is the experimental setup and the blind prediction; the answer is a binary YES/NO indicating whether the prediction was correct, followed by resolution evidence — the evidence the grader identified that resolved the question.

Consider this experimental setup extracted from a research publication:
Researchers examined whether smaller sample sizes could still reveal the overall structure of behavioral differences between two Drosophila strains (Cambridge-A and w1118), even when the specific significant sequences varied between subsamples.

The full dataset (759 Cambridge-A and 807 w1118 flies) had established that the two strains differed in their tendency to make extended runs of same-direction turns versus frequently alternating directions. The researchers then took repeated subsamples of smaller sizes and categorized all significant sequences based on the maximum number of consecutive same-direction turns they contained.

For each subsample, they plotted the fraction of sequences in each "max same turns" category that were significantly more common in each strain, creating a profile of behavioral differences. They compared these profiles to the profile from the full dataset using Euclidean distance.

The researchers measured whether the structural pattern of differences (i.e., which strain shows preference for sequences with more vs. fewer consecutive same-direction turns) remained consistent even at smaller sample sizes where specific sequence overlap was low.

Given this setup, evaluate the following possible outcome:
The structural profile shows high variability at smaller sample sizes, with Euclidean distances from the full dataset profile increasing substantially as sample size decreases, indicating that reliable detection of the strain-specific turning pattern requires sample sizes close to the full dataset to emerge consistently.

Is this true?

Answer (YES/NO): NO